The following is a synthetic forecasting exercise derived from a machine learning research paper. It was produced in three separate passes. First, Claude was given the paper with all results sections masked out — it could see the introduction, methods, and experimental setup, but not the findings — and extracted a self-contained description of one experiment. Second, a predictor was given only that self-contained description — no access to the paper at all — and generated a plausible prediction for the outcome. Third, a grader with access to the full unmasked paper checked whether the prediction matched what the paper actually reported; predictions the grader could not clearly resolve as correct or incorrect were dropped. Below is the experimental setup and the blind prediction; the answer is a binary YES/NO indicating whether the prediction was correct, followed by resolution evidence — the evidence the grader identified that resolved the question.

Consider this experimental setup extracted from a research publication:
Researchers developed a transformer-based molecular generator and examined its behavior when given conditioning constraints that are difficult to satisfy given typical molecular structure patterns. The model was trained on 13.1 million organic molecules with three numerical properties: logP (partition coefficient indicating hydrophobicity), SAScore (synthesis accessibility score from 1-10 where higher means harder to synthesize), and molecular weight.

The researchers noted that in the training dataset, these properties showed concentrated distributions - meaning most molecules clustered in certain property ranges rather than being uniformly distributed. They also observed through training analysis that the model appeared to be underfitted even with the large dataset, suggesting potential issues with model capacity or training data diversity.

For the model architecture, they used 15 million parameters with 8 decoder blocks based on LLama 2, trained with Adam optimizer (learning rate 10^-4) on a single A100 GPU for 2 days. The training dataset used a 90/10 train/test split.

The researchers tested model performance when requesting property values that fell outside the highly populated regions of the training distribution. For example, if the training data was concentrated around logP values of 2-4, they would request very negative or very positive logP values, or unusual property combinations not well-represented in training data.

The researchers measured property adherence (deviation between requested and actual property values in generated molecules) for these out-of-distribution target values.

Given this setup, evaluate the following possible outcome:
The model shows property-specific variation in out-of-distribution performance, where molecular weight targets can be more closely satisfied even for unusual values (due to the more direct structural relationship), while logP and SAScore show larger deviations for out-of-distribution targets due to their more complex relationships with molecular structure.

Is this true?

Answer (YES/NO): YES